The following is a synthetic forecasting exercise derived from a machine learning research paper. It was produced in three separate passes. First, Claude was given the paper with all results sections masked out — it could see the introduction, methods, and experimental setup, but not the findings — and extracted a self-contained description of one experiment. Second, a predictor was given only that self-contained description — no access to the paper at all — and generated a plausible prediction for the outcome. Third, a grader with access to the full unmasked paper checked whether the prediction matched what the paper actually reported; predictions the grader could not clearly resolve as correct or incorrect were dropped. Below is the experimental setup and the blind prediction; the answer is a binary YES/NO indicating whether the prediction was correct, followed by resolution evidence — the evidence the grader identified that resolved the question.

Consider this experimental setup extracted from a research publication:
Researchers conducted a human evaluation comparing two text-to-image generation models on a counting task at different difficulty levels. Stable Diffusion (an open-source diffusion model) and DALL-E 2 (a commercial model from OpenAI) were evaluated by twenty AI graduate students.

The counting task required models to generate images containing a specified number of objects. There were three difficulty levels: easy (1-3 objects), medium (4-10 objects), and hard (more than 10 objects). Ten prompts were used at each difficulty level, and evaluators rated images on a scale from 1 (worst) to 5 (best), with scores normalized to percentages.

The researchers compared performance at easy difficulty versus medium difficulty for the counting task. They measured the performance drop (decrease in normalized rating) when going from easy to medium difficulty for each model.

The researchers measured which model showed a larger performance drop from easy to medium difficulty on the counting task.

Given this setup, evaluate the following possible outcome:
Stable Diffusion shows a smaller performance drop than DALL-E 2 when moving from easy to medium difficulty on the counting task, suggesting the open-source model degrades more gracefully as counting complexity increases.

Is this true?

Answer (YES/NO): YES